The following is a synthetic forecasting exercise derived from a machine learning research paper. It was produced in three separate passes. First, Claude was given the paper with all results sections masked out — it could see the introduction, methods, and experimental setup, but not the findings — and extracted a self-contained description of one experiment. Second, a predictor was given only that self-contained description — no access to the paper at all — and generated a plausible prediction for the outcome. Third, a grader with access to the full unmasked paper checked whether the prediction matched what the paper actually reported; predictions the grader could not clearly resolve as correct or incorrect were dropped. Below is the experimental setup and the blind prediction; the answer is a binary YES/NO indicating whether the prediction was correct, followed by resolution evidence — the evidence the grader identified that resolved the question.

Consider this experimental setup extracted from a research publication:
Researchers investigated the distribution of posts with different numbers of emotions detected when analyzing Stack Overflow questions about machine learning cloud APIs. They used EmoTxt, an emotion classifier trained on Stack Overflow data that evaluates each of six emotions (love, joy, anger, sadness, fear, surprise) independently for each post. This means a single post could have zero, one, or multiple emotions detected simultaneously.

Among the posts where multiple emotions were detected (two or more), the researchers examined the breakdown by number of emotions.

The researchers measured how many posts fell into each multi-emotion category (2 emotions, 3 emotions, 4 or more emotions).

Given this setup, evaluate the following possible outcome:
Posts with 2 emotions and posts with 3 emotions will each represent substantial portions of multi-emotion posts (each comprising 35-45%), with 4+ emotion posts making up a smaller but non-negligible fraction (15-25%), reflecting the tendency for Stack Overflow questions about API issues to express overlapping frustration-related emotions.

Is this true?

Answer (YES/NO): NO